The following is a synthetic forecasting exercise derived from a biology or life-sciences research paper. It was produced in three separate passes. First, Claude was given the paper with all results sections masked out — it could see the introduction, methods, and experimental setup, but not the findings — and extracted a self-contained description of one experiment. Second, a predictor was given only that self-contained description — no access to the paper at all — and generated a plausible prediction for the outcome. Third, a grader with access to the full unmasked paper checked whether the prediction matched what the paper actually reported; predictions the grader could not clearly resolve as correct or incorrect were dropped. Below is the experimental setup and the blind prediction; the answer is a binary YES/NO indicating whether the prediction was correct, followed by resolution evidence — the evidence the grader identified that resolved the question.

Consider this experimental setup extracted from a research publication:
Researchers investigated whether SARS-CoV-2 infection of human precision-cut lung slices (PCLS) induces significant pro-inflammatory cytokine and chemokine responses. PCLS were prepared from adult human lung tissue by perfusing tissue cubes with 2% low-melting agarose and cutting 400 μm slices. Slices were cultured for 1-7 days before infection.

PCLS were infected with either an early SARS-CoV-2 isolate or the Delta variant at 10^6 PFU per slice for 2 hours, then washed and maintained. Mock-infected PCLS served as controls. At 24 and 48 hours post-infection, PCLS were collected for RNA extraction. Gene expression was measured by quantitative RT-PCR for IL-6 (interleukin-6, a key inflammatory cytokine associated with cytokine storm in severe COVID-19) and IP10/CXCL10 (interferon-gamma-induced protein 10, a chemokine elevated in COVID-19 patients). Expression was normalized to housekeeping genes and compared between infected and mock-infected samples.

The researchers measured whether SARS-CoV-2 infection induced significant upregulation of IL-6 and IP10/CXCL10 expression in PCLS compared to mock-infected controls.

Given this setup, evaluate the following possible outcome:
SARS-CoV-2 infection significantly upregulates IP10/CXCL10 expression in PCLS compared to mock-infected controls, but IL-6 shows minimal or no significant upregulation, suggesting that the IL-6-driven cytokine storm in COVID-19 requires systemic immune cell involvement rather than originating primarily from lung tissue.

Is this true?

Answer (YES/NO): NO